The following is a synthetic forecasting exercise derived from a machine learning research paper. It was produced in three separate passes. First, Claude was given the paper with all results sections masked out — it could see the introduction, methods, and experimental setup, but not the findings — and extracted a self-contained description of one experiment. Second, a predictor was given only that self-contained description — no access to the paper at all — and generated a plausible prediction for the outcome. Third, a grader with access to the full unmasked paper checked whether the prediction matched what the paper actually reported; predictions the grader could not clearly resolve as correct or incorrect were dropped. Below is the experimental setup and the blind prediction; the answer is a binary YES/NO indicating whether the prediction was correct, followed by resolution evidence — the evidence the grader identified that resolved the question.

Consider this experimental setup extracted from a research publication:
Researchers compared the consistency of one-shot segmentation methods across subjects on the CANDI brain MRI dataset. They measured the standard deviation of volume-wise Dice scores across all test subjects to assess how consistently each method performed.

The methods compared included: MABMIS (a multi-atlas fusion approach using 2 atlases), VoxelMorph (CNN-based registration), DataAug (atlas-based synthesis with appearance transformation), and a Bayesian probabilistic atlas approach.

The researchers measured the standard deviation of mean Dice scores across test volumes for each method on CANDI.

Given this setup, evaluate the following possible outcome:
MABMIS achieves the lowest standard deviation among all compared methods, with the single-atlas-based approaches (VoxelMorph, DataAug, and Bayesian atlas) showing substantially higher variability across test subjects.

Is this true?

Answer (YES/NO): NO